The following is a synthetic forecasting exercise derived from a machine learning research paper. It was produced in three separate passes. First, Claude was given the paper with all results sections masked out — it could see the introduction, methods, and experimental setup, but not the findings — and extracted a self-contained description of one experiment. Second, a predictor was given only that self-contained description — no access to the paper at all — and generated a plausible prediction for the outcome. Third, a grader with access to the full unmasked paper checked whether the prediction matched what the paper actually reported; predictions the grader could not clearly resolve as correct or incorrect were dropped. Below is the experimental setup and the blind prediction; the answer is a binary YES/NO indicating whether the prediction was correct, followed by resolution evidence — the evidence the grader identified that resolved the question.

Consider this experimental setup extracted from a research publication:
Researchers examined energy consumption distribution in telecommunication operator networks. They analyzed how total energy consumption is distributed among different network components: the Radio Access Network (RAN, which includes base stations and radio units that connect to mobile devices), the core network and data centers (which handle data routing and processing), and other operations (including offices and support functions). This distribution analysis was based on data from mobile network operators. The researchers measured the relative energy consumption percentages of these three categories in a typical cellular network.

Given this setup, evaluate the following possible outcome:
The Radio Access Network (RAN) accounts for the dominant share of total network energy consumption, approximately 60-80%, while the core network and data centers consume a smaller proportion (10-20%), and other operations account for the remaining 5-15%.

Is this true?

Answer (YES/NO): YES